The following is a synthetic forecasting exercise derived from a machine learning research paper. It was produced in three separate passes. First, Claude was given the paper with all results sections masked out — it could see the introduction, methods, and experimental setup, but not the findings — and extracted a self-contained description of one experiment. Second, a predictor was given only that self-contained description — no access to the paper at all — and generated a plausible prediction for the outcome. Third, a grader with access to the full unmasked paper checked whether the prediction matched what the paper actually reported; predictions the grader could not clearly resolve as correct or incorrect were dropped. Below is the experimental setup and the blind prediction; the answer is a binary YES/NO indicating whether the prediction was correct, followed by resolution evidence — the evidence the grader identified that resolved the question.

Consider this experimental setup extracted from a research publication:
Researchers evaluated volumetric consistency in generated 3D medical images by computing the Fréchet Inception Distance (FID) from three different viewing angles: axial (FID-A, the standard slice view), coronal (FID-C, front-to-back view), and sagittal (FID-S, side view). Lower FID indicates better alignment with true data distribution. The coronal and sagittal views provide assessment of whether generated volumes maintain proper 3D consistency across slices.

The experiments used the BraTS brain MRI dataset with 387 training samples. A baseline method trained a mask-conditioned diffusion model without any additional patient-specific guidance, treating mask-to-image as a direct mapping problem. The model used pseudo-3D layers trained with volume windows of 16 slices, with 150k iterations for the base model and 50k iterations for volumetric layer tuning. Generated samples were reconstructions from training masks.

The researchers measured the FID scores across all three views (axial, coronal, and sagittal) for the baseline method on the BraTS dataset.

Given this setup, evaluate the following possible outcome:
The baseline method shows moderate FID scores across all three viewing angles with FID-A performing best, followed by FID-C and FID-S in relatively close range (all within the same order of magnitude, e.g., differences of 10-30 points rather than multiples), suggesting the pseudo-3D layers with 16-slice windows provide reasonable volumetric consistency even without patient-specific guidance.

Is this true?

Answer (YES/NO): NO